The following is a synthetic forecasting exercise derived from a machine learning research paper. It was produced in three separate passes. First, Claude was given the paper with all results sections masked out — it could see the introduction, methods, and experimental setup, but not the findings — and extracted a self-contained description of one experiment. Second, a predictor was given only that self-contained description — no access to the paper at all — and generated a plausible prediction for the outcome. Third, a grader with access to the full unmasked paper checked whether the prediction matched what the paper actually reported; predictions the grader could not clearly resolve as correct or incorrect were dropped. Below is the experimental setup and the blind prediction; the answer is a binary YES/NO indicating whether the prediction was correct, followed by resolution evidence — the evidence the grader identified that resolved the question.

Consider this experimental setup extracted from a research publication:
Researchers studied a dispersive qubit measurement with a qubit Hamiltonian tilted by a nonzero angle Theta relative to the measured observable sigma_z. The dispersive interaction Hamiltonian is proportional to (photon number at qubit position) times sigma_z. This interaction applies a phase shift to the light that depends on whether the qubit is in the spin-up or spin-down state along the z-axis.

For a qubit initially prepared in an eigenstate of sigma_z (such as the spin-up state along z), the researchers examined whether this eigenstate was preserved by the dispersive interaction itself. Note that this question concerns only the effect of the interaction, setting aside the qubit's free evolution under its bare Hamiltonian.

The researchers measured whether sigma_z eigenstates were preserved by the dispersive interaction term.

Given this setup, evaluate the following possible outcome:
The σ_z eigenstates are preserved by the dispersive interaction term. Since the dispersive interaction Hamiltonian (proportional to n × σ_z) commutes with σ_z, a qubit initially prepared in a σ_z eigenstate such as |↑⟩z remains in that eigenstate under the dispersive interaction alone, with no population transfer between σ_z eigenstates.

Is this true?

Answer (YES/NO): YES